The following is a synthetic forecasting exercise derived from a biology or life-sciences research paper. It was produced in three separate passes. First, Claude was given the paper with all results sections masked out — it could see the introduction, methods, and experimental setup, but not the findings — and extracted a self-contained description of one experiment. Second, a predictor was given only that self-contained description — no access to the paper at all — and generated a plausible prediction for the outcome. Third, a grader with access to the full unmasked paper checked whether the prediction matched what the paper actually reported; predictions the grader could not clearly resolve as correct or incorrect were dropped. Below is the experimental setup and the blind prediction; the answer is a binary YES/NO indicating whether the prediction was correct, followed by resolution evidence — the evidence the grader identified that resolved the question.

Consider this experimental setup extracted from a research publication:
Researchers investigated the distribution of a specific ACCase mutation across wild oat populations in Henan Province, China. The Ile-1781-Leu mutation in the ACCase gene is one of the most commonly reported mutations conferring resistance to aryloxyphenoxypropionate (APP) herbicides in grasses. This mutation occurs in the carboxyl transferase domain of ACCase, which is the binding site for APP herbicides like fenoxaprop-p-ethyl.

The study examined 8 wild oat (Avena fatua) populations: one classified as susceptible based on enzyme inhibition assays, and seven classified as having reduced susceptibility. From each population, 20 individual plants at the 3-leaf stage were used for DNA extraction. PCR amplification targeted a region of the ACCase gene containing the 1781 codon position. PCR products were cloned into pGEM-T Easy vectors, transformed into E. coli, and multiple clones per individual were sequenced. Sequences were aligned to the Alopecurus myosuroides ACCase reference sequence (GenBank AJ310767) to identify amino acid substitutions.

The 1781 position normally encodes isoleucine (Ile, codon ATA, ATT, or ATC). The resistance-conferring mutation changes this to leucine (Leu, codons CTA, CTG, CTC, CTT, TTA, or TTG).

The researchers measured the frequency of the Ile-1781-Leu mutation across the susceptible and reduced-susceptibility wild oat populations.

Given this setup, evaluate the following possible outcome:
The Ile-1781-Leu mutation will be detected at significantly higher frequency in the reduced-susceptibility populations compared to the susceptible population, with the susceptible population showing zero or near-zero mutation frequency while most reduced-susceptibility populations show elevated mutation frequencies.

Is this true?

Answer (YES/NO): NO